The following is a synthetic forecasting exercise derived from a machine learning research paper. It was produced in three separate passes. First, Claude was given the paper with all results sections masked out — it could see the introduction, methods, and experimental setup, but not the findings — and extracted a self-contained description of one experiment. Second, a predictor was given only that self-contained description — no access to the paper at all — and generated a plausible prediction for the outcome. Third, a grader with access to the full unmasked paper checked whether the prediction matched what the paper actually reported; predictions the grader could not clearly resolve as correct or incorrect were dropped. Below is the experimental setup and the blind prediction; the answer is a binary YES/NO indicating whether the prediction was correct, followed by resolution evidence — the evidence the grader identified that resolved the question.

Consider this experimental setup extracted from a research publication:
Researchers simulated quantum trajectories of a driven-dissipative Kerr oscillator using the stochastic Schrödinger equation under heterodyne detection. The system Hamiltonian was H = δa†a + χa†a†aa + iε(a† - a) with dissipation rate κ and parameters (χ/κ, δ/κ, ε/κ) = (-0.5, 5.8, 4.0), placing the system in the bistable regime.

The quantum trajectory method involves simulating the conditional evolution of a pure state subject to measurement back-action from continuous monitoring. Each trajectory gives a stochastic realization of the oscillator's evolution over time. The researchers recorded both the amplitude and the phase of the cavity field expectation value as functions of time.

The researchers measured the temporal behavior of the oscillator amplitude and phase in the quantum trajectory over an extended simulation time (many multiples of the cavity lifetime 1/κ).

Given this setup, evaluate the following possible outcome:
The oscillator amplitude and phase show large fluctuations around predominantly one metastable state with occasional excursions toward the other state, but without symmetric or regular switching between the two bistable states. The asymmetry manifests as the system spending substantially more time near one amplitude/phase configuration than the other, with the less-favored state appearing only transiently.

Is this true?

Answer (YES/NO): NO